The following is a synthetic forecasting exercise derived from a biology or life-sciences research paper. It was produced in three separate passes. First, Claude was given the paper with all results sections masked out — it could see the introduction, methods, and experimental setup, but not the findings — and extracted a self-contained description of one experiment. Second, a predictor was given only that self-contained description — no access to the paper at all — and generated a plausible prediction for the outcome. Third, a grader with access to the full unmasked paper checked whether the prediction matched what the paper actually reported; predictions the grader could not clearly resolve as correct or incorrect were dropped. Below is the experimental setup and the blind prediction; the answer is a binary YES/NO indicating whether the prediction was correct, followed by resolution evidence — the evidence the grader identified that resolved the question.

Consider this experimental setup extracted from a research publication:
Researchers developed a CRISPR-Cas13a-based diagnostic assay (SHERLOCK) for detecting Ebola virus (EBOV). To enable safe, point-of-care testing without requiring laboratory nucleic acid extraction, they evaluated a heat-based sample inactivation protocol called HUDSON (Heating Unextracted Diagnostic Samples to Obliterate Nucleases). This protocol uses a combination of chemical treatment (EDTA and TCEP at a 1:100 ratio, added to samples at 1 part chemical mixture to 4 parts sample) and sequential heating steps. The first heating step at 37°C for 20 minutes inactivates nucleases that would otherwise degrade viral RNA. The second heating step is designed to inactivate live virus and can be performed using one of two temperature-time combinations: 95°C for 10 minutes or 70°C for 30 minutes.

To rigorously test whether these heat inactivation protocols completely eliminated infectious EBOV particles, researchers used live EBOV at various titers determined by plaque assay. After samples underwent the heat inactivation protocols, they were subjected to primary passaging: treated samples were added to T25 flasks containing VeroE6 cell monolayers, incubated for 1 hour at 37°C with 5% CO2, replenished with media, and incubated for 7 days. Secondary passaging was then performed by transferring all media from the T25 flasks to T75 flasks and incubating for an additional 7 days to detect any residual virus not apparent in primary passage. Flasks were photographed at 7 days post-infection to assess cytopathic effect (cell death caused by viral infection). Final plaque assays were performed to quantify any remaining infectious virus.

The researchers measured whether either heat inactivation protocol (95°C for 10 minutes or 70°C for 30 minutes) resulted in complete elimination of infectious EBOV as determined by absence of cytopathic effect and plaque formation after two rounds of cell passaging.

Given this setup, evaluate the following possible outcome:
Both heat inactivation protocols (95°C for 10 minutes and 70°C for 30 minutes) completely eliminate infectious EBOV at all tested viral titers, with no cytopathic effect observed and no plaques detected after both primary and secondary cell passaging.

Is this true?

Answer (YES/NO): YES